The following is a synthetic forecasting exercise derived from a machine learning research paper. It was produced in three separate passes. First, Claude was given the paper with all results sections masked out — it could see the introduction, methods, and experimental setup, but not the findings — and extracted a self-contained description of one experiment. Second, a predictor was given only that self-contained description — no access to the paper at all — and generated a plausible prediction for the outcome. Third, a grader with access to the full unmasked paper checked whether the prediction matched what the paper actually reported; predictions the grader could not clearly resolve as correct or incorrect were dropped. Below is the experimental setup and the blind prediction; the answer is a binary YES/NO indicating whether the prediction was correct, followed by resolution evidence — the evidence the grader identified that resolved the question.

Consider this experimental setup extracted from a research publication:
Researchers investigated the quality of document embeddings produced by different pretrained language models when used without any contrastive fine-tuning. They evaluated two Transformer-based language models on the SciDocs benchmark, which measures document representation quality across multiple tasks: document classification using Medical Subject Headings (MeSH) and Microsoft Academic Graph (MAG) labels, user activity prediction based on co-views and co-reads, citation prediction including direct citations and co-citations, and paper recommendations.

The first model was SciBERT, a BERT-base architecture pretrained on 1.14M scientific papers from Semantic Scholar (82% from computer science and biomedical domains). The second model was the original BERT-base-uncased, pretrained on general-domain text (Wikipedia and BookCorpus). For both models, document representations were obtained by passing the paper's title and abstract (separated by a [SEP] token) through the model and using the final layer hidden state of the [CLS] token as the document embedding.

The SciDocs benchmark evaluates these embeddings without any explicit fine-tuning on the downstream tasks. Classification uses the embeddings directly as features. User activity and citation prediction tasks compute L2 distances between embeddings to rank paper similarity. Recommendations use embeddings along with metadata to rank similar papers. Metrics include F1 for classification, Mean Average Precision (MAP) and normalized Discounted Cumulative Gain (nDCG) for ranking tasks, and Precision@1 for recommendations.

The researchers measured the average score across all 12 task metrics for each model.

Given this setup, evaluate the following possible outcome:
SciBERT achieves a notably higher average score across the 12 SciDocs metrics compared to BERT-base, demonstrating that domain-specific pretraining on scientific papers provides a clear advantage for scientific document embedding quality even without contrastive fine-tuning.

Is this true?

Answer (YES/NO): NO